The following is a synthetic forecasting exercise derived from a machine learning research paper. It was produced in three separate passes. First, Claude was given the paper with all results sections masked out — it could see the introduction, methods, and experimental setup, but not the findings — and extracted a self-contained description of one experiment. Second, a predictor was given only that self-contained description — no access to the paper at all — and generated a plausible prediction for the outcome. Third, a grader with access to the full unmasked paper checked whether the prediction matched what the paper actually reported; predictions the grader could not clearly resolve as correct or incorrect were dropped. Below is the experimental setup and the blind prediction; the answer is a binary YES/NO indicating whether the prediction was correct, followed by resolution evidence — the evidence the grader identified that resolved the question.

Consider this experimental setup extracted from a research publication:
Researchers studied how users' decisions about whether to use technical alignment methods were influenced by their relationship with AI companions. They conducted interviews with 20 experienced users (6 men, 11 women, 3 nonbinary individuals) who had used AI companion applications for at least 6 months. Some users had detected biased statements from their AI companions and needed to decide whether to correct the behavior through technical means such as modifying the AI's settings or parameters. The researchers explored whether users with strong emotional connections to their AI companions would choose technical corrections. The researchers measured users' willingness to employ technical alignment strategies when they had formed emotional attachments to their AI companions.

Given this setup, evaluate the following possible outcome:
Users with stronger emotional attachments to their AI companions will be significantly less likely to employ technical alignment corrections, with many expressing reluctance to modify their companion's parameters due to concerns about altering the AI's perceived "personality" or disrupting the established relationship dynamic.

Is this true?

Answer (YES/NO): YES